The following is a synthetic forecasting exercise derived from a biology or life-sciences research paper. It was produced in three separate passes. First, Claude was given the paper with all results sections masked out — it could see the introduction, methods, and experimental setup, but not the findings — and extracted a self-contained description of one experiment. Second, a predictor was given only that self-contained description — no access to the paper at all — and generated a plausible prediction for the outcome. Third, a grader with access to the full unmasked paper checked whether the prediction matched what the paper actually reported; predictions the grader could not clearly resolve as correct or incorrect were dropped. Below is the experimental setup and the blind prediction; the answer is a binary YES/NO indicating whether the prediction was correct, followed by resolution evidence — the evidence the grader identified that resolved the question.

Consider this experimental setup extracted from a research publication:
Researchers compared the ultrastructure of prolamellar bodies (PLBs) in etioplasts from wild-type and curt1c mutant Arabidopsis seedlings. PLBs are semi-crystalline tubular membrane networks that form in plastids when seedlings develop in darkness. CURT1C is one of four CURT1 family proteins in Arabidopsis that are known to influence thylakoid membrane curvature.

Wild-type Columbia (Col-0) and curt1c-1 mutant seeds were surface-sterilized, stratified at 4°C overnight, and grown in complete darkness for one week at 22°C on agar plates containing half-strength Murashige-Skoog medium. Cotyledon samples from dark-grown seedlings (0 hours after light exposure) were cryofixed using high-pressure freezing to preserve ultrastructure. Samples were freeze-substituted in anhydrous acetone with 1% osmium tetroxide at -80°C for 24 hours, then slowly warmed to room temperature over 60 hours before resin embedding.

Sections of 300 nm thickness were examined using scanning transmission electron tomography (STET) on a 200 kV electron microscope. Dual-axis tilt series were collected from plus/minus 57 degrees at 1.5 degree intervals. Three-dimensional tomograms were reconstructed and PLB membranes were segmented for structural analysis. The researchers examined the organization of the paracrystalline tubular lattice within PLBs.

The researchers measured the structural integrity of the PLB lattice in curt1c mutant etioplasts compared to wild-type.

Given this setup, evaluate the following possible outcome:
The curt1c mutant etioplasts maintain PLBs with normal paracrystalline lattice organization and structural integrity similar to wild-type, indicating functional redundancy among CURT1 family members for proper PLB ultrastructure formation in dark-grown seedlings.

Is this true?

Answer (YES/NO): NO